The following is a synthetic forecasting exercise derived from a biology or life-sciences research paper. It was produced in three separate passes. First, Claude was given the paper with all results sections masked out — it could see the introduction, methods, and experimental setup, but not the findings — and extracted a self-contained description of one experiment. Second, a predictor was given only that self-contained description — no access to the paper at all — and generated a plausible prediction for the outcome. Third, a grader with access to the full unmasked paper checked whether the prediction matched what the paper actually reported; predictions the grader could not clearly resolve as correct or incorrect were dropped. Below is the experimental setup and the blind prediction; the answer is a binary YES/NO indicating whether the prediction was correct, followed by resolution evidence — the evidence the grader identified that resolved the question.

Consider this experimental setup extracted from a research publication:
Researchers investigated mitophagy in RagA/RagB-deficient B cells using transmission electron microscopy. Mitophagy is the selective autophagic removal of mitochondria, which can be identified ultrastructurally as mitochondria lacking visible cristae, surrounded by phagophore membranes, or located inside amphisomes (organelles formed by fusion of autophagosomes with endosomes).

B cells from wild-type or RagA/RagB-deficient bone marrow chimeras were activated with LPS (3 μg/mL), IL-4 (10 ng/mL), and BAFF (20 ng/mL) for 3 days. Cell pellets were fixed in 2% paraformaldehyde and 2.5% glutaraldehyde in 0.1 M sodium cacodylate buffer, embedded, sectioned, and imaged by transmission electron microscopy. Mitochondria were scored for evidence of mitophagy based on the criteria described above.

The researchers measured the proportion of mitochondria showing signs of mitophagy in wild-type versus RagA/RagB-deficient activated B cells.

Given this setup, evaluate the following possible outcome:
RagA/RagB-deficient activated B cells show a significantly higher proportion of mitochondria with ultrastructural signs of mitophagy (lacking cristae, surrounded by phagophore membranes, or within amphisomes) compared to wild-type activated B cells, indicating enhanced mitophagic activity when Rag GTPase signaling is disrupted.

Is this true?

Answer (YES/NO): YES